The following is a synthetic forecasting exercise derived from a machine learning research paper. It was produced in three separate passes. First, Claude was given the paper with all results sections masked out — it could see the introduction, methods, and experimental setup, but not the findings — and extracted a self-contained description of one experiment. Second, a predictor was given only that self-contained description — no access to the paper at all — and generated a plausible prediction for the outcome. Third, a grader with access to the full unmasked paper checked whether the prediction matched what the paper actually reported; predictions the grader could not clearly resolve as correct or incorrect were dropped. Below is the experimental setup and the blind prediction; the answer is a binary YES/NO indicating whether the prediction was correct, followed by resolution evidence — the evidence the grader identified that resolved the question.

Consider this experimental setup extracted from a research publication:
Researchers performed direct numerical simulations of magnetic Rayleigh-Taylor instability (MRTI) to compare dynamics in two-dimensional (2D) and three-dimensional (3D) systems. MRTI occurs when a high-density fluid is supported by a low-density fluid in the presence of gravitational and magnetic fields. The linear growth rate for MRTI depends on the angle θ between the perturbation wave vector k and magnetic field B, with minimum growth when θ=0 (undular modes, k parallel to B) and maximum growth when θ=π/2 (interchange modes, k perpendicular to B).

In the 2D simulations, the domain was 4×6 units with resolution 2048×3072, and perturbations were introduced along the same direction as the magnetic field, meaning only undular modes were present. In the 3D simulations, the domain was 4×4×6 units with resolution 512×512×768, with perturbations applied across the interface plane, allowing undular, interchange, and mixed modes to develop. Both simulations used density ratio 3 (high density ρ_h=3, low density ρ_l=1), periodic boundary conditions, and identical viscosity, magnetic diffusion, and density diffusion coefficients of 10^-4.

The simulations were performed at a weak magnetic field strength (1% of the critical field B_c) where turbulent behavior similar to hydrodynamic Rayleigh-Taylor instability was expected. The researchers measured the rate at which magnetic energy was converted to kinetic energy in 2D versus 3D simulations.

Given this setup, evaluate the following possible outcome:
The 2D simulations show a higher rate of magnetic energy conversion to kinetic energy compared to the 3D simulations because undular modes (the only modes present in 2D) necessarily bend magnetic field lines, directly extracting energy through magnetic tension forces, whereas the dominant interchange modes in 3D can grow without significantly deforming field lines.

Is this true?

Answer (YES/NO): NO